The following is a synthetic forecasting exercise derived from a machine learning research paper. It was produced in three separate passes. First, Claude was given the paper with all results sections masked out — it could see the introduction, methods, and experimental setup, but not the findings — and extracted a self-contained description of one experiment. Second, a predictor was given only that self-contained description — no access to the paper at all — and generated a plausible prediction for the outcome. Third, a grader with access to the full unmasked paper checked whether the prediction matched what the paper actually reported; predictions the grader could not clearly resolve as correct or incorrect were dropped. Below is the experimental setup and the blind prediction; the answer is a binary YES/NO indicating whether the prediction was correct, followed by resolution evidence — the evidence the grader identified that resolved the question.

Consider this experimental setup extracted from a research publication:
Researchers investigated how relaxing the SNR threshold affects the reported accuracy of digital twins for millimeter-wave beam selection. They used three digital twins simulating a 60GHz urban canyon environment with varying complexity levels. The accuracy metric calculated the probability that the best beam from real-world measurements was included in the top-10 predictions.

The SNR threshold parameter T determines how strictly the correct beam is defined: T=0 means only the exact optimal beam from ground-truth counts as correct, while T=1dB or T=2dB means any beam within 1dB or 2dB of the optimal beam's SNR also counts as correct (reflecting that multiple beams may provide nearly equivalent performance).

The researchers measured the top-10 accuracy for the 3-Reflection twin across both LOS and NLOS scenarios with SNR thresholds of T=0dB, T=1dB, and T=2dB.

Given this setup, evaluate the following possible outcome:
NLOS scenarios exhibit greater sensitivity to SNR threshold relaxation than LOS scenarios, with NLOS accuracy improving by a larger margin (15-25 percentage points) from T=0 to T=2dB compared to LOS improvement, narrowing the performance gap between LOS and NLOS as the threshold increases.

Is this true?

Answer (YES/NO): NO